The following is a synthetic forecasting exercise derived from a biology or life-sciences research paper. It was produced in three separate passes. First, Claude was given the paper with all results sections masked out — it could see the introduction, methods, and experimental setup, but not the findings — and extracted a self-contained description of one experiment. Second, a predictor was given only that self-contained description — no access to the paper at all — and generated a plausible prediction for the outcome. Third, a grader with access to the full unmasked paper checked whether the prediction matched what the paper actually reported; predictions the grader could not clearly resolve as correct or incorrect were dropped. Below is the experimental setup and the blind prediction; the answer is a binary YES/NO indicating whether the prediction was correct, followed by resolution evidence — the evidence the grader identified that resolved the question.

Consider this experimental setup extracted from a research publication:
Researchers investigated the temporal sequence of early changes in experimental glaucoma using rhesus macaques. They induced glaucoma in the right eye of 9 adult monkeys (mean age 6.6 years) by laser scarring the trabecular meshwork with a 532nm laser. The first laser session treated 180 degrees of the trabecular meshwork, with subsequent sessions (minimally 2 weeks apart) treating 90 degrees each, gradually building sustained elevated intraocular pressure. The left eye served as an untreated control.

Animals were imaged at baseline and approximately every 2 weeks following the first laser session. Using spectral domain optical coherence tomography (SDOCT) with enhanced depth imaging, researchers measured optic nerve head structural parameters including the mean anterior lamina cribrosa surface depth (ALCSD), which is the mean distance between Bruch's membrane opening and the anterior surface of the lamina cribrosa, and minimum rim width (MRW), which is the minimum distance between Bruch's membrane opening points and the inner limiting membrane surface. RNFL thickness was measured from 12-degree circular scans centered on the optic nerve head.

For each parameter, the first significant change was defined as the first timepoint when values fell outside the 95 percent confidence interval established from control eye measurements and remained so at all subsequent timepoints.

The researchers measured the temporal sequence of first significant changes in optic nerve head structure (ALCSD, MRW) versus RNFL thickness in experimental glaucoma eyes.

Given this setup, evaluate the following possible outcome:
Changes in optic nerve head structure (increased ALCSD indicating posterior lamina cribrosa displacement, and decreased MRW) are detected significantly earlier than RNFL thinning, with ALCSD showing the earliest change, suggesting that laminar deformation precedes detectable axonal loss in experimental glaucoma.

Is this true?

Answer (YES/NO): YES